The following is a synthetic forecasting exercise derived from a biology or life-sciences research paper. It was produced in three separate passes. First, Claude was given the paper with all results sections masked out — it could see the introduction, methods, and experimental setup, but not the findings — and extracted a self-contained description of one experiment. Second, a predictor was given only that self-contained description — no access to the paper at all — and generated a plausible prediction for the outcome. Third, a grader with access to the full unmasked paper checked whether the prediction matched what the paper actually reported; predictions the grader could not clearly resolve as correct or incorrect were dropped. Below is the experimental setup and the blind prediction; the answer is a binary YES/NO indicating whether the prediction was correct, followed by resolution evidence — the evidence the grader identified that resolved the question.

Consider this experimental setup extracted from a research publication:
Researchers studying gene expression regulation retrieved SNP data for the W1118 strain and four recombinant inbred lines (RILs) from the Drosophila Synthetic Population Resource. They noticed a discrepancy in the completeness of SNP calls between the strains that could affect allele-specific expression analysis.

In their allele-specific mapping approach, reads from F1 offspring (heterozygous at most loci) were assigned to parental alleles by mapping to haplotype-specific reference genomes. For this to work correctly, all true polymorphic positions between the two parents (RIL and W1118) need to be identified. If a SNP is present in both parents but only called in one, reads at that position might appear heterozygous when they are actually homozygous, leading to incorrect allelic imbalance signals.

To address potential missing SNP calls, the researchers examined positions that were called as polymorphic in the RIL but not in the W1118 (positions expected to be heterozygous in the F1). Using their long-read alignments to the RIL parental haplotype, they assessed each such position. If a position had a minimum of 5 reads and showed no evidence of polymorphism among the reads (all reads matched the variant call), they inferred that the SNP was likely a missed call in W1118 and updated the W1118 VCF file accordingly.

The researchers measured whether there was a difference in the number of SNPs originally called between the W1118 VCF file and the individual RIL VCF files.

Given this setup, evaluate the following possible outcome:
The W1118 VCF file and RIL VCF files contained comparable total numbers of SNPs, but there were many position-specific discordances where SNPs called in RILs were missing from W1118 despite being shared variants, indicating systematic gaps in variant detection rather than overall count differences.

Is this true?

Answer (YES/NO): NO